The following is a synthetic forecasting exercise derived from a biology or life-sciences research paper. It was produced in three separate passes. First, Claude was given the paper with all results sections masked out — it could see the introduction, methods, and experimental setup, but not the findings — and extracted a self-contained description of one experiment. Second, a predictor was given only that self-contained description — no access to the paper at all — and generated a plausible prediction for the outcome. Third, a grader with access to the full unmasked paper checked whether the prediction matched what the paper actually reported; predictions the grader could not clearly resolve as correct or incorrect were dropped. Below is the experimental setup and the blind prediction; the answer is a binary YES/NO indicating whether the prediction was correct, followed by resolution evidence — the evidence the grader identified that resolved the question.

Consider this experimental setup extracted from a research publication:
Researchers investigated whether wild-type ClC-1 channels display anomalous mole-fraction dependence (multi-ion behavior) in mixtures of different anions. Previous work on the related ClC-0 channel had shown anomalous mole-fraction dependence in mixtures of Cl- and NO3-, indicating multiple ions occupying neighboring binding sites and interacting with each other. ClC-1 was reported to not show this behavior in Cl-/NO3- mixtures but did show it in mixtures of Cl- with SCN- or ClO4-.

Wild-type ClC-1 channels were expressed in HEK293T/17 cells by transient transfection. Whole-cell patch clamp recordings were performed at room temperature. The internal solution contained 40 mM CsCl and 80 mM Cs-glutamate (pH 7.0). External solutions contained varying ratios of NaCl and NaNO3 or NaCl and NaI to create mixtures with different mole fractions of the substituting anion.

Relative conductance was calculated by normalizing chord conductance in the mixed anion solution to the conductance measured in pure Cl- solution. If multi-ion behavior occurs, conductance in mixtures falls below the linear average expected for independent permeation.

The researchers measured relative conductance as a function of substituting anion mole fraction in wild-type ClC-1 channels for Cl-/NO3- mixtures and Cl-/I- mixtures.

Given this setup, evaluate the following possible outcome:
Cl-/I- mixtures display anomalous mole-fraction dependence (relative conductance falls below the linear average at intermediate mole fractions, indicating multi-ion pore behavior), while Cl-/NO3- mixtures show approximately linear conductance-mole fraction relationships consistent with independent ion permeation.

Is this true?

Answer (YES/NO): NO